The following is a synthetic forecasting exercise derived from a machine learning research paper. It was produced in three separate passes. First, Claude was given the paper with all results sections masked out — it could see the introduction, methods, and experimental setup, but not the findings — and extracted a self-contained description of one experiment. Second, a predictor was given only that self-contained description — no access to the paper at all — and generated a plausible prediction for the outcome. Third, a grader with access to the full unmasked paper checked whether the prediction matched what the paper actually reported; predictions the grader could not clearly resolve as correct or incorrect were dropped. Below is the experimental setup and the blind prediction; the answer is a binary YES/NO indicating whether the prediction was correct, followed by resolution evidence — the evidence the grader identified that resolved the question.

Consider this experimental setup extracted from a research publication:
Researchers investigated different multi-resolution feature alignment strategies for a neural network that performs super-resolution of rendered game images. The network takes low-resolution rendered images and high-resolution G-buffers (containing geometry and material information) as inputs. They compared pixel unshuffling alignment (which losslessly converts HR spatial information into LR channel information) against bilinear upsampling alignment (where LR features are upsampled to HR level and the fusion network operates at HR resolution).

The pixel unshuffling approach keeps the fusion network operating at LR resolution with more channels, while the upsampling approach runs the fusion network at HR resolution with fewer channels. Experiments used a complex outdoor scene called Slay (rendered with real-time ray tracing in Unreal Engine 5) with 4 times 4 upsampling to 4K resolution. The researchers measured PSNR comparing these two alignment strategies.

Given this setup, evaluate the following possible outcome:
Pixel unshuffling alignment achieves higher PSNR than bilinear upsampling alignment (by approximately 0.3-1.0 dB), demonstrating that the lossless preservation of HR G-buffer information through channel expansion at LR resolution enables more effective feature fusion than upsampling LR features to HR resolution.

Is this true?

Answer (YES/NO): YES